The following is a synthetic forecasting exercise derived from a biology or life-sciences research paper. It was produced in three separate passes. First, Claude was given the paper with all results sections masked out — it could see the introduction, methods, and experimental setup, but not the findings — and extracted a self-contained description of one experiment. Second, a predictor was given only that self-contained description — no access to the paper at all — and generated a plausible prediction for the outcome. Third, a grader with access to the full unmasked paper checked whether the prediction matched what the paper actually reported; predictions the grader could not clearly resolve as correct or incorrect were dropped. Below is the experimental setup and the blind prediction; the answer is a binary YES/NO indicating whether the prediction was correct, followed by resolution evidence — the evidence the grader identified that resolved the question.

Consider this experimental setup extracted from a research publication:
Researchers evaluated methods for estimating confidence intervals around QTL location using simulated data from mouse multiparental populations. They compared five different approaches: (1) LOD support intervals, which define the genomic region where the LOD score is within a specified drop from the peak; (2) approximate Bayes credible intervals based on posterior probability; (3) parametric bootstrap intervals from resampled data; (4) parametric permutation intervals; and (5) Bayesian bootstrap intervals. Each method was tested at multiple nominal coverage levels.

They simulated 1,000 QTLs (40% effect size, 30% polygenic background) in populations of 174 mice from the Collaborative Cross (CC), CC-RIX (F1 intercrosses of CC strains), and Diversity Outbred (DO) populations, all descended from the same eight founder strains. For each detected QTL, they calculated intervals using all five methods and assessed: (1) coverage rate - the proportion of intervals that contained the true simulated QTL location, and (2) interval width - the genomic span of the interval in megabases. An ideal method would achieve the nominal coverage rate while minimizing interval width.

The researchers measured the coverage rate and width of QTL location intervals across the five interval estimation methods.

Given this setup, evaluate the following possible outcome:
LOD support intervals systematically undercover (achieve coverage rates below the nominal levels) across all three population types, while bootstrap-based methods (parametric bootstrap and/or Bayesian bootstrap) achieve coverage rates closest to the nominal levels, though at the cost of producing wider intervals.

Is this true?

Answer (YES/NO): NO